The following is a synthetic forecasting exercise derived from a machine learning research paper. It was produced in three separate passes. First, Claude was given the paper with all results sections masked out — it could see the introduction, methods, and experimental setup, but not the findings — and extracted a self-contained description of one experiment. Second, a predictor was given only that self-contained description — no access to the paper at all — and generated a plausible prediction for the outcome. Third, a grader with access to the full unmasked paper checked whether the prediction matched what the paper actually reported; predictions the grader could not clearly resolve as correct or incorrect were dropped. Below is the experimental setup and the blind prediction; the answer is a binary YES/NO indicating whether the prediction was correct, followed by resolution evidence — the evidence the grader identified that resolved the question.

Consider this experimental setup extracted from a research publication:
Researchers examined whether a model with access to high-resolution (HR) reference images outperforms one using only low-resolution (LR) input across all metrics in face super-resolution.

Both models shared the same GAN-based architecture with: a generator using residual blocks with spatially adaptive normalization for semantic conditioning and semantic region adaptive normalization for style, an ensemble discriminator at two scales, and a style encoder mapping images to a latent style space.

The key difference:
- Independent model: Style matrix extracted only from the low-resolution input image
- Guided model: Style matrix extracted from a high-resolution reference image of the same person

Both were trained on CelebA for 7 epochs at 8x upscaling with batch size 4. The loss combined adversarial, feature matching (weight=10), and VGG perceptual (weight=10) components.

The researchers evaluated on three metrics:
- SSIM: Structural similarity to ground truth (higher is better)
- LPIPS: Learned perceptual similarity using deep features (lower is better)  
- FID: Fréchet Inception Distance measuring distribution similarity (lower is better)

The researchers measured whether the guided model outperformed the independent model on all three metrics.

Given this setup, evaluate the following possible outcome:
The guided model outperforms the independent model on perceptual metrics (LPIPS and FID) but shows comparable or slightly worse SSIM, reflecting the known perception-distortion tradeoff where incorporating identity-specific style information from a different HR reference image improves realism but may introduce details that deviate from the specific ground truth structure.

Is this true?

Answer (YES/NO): NO